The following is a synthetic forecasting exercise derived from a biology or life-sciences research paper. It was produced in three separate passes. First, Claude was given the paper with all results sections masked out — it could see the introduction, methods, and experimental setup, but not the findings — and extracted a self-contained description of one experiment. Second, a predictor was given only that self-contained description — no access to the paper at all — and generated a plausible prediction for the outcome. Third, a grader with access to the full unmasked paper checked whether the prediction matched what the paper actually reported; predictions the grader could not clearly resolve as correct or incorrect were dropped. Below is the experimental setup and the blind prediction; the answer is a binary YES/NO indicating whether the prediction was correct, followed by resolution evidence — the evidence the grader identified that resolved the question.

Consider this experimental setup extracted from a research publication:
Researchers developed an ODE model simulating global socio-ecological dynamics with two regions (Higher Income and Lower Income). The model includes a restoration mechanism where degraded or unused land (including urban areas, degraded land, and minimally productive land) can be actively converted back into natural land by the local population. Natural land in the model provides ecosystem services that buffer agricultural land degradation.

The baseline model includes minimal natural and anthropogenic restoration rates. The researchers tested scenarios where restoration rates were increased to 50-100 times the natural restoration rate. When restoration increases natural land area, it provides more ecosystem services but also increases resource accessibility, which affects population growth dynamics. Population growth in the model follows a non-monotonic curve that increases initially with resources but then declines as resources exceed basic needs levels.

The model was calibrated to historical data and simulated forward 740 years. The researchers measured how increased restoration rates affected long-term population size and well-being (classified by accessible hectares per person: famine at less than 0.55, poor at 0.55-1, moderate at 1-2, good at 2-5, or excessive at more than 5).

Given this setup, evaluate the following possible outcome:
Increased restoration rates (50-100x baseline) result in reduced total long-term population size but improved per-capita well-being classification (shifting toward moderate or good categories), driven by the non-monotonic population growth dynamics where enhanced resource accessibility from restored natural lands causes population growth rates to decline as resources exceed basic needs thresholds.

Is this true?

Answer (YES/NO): NO